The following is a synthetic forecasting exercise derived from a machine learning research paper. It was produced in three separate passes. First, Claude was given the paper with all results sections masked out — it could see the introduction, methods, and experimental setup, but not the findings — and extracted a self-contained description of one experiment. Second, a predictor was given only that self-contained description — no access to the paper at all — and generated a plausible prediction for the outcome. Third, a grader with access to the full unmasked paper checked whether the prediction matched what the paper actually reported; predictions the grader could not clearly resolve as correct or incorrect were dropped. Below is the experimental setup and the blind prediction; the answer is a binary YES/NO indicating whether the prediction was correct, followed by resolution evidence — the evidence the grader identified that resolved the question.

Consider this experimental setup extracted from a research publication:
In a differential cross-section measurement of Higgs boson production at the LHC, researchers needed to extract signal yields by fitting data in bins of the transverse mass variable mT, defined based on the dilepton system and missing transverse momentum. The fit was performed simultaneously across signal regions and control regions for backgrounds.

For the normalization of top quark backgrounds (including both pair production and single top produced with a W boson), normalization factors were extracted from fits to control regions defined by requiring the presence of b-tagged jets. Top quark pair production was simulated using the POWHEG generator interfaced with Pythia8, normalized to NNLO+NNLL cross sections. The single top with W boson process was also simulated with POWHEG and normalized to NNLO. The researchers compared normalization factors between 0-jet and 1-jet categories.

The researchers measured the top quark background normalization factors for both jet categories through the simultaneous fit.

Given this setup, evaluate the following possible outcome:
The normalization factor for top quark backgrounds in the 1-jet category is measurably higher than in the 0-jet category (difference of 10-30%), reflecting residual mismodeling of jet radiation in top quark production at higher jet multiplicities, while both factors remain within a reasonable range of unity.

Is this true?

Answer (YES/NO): NO